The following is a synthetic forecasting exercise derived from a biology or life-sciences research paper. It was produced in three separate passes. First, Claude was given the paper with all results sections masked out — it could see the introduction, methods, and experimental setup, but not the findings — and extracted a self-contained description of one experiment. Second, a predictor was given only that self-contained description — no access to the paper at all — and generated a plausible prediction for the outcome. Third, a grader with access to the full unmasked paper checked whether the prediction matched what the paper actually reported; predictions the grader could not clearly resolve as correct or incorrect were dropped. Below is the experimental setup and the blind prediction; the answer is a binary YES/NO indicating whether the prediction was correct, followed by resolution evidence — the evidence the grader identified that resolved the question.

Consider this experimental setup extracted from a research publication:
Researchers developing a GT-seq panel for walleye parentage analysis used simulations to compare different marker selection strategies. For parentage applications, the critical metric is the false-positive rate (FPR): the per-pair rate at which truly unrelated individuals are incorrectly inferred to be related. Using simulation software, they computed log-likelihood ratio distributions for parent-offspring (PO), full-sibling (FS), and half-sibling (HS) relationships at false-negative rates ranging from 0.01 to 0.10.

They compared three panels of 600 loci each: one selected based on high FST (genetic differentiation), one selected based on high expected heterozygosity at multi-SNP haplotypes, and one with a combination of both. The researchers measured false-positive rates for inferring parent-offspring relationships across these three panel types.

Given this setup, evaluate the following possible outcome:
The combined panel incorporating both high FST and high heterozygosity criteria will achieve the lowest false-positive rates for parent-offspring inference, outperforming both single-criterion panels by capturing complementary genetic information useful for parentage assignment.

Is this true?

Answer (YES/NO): NO